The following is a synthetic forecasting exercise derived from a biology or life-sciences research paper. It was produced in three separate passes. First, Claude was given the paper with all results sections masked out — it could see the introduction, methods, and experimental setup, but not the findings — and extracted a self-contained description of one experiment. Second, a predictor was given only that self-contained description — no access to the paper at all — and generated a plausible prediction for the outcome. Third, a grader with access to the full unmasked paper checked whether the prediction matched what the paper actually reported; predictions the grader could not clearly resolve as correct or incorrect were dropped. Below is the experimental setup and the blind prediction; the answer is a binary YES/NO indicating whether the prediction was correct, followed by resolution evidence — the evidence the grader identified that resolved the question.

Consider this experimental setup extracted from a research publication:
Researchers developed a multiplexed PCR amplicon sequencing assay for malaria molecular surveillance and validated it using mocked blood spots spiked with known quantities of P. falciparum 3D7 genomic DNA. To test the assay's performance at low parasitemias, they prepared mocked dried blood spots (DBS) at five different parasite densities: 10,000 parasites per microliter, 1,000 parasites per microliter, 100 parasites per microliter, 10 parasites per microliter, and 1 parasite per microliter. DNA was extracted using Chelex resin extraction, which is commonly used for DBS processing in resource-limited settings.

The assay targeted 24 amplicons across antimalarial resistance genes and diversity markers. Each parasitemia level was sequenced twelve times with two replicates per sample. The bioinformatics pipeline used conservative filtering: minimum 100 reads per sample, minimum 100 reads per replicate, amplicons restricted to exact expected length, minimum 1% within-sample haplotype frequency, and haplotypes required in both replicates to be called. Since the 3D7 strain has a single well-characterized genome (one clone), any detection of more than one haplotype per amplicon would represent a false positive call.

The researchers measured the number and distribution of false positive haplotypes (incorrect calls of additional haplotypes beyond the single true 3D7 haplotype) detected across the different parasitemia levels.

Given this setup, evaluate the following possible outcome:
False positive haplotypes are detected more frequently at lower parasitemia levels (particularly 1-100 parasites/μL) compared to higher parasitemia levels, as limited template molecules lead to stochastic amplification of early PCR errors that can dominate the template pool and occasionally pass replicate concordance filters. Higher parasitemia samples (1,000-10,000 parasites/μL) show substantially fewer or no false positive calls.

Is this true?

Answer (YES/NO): NO